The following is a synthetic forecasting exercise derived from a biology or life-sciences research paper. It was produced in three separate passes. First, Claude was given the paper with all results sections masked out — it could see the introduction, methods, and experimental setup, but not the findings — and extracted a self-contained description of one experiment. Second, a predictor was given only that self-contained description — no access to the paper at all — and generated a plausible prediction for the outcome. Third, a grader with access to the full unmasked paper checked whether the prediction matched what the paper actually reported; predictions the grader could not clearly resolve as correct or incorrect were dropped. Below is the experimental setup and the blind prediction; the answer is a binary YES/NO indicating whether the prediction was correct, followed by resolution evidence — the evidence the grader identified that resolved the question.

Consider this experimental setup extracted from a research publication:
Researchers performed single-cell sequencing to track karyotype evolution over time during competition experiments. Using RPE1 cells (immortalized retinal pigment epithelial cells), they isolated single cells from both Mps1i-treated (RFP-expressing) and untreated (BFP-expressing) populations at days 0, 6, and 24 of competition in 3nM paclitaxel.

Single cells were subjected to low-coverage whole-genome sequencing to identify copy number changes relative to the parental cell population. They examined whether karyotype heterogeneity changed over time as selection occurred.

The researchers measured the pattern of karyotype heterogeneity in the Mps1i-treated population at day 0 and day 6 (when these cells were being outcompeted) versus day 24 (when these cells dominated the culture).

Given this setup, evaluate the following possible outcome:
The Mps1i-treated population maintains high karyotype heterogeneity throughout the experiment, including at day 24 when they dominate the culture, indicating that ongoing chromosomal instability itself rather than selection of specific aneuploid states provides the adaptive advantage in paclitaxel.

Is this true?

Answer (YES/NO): NO